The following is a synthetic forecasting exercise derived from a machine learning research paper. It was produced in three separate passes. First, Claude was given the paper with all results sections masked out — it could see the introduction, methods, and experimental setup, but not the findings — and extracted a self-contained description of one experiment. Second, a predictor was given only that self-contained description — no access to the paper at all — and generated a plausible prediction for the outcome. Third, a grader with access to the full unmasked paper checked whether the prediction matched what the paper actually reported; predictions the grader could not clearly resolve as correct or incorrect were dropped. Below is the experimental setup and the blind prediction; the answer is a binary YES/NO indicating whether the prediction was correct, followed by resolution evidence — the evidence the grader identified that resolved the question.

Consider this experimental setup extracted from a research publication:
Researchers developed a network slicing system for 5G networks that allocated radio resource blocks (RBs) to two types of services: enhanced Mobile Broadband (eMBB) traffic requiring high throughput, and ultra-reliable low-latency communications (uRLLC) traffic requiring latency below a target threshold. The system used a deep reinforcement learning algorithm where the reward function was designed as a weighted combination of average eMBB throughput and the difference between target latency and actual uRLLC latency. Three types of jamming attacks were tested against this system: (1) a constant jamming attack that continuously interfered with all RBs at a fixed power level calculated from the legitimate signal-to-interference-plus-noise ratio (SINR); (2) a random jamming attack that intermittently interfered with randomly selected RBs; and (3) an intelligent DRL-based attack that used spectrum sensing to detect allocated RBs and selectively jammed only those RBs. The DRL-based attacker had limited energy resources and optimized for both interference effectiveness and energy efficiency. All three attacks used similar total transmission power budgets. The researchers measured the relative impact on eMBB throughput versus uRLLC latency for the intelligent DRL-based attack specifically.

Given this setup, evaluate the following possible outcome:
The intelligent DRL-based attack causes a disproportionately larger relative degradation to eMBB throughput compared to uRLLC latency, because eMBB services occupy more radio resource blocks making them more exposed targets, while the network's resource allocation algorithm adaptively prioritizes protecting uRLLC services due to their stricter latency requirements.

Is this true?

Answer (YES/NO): NO